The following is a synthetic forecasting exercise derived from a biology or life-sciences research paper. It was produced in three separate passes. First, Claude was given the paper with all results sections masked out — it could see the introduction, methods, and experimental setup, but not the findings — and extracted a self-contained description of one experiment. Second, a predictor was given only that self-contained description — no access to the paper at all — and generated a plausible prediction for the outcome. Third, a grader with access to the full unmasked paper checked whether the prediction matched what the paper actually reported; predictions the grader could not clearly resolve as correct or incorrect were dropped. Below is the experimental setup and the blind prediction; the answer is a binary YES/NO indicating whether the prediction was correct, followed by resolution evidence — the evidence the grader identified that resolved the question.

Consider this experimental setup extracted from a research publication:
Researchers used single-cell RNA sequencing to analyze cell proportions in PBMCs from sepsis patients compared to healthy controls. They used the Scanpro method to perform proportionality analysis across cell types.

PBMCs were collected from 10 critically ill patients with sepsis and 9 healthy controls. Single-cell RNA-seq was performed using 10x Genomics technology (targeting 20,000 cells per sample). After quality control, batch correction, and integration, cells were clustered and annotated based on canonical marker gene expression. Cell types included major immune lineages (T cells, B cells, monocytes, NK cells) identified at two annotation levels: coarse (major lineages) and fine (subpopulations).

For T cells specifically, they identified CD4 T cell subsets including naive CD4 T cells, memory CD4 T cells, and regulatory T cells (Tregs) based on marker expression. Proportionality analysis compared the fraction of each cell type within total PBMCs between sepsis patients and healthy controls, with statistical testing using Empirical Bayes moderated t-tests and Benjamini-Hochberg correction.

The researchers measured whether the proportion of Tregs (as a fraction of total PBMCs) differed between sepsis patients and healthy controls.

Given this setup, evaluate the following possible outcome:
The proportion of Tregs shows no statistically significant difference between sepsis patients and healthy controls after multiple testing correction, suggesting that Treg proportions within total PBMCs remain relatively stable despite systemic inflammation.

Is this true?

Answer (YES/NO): YES